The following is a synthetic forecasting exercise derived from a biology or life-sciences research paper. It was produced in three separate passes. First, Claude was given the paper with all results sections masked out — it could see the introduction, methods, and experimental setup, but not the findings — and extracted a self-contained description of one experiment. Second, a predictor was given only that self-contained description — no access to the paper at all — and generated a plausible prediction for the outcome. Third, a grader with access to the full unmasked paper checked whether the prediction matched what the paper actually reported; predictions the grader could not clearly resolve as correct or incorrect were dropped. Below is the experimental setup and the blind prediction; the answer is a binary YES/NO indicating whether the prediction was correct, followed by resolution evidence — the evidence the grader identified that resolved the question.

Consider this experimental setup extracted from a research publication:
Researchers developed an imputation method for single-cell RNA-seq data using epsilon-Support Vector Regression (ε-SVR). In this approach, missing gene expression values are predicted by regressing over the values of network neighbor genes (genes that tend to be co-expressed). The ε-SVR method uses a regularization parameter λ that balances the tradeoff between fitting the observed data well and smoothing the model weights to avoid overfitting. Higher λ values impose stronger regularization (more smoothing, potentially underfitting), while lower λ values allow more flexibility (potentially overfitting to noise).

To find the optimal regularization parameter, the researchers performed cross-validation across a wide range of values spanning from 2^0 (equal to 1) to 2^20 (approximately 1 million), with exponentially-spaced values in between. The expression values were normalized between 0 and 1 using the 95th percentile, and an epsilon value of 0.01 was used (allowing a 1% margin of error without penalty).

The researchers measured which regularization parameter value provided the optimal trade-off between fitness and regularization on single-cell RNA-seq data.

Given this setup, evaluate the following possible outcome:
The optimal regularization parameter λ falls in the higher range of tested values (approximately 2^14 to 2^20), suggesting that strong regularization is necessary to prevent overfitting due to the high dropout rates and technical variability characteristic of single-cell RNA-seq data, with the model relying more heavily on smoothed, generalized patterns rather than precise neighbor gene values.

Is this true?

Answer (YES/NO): NO